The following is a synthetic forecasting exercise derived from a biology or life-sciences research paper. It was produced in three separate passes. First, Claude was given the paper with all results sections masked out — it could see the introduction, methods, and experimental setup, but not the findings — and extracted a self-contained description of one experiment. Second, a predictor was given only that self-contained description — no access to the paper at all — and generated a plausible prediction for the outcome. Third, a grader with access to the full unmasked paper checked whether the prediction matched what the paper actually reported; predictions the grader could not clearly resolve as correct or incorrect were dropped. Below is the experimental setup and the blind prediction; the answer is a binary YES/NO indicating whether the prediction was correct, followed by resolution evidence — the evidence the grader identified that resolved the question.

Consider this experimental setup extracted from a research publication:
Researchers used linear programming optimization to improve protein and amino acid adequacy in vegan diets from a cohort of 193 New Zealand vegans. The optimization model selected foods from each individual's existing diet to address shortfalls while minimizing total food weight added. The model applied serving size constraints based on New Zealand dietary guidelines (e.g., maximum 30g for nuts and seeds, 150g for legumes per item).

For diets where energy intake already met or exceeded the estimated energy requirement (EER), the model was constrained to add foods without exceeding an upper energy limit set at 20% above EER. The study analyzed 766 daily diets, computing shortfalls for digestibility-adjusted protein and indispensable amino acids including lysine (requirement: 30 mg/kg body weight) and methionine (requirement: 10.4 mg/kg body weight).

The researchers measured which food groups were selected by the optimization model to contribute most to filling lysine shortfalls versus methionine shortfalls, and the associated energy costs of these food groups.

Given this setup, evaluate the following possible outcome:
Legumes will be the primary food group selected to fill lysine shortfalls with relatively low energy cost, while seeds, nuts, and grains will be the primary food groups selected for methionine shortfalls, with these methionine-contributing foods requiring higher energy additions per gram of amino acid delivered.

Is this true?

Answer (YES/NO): NO